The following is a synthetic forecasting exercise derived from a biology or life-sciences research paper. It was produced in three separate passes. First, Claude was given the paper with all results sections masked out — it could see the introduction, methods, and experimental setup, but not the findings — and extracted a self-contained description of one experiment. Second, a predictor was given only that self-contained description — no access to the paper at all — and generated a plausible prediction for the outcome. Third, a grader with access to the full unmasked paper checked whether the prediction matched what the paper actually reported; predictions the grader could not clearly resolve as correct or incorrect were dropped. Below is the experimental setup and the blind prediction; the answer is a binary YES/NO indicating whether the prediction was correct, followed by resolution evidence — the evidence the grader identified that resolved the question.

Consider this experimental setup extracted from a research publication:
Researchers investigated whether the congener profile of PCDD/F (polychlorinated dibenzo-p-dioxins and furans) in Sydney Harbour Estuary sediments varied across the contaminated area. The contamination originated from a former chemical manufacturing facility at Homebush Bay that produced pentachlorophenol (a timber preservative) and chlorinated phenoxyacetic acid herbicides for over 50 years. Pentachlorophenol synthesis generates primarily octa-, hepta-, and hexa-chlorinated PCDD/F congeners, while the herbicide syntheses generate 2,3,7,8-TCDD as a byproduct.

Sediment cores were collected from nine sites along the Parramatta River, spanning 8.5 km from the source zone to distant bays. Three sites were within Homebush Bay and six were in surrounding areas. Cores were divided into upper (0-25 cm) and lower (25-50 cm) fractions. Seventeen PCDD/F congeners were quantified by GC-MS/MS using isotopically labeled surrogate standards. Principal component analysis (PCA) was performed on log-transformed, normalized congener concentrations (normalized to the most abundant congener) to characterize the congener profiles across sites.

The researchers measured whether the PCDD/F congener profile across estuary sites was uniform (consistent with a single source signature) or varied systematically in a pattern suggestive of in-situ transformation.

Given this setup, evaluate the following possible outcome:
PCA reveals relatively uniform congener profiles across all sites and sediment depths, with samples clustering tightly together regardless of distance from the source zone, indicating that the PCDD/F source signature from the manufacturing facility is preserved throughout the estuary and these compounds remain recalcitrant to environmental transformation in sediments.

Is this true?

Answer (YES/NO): NO